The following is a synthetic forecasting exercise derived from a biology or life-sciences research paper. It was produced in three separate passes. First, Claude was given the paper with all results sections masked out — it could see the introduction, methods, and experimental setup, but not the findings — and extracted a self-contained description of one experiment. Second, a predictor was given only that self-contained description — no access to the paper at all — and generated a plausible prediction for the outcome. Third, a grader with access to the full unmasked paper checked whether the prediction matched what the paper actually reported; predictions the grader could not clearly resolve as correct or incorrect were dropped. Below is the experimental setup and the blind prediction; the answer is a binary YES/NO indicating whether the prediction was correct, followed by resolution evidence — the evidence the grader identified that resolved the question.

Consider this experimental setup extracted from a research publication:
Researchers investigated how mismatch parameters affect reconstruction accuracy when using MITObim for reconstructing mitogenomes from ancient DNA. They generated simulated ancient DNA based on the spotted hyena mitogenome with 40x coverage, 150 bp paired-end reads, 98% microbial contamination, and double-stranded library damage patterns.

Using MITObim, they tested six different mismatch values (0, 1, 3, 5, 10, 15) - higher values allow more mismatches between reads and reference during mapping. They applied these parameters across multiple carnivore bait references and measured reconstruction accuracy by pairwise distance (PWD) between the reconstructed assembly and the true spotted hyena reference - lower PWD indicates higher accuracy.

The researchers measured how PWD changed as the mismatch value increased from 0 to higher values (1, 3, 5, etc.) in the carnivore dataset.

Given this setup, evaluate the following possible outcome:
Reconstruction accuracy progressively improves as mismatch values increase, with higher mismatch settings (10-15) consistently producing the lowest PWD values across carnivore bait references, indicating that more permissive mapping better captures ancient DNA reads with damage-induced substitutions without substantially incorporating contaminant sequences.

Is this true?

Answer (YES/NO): NO